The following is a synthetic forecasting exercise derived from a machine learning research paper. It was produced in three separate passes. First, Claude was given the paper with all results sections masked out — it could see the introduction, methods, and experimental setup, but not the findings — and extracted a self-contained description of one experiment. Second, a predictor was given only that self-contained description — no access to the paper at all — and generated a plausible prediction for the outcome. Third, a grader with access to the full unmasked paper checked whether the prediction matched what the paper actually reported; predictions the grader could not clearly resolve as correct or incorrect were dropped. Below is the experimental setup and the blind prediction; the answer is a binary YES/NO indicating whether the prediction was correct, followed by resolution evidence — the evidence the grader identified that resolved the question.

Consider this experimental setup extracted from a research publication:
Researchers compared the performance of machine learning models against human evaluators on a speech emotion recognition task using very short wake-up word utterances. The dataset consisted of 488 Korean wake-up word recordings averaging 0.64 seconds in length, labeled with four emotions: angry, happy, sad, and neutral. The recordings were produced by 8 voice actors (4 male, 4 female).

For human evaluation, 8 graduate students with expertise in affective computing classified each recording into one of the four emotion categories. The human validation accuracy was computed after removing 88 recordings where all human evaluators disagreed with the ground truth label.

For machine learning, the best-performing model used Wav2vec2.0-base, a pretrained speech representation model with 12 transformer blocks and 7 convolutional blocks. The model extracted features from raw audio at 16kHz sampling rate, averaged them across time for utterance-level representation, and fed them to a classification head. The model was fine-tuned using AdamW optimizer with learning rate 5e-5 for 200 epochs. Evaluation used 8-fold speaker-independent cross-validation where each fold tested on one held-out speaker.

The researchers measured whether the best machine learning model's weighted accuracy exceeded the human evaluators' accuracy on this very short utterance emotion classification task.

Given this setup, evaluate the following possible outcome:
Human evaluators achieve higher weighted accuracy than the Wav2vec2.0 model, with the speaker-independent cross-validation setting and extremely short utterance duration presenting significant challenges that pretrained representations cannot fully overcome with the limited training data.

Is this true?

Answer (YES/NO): NO